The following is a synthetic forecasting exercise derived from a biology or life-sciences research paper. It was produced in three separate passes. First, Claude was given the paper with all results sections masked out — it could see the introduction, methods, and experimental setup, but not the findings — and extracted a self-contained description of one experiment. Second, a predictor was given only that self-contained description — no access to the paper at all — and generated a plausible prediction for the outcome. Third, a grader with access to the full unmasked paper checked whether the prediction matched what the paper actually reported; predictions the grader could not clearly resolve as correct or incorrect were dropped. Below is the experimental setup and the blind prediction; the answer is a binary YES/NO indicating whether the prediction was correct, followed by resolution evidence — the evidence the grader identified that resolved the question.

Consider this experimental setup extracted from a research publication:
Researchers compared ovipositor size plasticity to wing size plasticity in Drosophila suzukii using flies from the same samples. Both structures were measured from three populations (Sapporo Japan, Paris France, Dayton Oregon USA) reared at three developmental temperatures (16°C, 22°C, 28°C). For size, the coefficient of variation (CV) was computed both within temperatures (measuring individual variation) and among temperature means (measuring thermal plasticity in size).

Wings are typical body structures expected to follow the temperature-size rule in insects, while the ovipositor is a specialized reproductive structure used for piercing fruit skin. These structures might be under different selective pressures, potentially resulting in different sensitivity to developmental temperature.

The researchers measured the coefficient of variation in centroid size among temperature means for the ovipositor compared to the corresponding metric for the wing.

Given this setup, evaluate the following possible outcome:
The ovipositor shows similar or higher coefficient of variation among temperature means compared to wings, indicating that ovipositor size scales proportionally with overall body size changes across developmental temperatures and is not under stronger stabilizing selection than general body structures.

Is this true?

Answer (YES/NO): NO